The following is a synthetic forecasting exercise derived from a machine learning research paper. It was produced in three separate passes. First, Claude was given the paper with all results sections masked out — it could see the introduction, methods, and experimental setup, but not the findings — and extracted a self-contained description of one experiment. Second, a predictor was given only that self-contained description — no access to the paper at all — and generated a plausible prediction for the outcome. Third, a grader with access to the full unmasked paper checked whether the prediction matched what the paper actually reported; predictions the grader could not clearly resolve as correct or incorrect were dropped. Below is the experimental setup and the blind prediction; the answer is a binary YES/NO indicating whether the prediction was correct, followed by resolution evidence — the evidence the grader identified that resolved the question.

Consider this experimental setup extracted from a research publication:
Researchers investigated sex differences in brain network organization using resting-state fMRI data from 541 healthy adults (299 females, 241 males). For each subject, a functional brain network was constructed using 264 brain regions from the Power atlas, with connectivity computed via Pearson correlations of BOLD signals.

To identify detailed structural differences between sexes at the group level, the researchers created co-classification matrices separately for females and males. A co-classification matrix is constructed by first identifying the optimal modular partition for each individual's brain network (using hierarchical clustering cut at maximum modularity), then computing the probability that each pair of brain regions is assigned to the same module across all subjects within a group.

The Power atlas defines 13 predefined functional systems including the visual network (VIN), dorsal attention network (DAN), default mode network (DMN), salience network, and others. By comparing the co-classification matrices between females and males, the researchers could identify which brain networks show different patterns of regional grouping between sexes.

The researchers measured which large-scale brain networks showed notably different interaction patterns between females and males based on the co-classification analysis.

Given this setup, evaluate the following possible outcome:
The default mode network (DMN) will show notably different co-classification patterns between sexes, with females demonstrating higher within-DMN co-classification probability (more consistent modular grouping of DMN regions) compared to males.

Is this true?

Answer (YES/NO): NO